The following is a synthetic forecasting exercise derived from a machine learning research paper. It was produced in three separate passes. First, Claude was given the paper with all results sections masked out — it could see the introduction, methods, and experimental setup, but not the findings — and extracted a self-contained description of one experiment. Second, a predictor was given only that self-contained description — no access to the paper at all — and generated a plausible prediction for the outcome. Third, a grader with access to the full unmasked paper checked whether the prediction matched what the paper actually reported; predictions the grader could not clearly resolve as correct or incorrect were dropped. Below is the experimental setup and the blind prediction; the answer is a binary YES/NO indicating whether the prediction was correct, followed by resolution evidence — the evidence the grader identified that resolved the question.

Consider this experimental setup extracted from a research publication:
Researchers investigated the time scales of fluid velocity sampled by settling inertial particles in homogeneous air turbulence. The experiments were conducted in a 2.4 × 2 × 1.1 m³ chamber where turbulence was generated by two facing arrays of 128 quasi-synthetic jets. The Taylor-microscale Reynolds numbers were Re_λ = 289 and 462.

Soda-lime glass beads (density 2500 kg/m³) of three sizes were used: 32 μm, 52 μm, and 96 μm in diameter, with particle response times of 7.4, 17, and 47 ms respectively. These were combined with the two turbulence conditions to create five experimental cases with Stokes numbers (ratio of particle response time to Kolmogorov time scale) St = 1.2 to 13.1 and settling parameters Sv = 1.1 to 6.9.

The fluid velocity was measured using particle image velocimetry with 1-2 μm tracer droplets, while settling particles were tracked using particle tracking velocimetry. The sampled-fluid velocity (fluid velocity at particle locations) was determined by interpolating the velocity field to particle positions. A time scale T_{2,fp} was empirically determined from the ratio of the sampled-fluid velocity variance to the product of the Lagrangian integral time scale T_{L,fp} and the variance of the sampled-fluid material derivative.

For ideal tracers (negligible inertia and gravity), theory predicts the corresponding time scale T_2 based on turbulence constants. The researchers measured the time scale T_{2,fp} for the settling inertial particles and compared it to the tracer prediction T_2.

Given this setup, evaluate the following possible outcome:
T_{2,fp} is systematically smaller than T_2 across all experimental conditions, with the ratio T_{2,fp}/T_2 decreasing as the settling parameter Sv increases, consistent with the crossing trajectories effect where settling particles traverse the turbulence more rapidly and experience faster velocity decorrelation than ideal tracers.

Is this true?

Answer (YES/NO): NO